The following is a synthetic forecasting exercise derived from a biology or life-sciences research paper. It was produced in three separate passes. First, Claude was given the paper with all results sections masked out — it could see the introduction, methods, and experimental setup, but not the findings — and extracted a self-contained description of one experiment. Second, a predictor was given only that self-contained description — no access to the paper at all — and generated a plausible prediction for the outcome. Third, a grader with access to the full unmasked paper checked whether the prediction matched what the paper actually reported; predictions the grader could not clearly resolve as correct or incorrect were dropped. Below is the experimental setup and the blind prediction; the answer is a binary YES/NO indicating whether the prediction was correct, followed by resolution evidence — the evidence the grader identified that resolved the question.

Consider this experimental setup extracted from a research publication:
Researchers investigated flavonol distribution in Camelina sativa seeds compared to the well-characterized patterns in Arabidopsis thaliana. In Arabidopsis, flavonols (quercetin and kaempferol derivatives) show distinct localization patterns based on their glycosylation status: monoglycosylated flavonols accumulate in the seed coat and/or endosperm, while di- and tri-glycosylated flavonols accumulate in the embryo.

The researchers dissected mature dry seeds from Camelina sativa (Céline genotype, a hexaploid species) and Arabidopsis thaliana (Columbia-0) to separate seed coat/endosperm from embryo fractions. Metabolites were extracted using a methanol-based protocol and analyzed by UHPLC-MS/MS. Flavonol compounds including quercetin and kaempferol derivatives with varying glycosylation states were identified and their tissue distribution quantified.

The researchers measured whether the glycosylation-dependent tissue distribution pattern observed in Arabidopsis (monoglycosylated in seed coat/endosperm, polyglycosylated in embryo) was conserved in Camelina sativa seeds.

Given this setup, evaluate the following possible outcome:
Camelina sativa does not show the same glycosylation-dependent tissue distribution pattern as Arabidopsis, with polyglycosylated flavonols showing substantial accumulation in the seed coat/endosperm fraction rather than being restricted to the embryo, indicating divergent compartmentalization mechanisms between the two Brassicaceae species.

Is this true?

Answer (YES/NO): YES